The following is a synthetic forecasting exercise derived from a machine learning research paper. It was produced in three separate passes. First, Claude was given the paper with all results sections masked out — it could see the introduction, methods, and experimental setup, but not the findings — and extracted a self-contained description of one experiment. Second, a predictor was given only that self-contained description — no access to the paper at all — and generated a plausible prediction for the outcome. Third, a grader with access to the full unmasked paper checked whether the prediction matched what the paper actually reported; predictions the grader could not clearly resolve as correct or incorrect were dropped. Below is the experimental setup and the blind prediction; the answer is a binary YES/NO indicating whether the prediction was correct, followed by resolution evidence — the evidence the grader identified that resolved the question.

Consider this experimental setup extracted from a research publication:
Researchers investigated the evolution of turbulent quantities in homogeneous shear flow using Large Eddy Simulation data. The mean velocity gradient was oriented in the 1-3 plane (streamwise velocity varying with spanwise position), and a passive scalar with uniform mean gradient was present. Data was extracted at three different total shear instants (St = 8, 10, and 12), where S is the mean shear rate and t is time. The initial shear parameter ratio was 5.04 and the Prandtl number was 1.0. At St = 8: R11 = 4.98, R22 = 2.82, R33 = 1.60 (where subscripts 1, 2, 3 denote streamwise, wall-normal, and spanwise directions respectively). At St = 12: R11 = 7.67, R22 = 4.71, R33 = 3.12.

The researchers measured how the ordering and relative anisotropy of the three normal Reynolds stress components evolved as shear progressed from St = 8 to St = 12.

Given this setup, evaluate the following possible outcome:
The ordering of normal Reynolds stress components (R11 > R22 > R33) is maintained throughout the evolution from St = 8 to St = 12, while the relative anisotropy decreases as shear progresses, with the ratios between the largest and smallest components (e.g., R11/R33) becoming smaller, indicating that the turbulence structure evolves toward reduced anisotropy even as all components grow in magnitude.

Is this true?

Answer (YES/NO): YES